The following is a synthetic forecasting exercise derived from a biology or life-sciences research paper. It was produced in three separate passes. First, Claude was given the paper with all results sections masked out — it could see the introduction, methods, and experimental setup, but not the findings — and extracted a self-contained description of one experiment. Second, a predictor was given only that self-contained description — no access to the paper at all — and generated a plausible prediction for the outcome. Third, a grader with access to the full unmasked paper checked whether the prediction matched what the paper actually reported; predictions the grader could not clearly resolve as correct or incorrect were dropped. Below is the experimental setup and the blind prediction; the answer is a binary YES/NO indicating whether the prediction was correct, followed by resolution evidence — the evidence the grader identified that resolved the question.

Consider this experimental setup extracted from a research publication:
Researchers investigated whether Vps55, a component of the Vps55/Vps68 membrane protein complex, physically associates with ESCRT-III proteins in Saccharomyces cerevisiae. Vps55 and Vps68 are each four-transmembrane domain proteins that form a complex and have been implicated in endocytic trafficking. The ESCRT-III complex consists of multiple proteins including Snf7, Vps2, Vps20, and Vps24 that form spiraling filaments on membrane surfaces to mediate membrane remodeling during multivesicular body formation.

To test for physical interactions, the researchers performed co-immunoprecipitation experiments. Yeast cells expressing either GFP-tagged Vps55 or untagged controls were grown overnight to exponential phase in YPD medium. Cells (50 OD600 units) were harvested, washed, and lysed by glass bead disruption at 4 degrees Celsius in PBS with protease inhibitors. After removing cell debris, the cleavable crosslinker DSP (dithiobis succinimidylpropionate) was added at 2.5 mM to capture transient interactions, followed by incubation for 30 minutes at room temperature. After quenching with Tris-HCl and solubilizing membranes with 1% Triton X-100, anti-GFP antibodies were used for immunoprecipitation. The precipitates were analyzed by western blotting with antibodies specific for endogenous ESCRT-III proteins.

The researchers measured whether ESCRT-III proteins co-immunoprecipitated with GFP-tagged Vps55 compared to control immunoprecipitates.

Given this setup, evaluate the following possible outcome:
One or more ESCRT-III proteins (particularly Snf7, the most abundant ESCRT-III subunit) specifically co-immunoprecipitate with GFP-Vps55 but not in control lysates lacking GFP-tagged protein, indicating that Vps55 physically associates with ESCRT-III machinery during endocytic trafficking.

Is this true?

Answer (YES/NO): NO